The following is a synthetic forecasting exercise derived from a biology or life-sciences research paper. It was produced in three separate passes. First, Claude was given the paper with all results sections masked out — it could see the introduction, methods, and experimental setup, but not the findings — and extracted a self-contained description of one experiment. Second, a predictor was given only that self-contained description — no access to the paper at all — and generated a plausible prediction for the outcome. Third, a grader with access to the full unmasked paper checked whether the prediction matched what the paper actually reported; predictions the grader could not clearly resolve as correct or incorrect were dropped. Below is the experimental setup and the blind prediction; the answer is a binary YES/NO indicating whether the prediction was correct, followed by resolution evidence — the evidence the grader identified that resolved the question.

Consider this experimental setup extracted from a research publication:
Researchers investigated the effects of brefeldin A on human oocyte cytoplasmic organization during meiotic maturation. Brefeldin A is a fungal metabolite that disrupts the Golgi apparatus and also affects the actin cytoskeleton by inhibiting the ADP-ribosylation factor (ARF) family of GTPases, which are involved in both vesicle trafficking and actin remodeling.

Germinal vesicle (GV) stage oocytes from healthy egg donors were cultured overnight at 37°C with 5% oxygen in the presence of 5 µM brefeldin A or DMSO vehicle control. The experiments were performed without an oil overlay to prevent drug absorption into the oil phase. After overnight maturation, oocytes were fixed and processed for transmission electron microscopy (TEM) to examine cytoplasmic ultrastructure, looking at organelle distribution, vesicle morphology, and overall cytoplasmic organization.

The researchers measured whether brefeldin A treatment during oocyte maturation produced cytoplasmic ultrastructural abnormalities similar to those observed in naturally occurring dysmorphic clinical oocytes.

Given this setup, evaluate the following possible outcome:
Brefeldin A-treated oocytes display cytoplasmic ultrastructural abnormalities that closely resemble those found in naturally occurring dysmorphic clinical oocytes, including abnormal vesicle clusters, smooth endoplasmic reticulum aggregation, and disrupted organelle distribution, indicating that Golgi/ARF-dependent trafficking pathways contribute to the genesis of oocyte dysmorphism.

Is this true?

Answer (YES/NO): NO